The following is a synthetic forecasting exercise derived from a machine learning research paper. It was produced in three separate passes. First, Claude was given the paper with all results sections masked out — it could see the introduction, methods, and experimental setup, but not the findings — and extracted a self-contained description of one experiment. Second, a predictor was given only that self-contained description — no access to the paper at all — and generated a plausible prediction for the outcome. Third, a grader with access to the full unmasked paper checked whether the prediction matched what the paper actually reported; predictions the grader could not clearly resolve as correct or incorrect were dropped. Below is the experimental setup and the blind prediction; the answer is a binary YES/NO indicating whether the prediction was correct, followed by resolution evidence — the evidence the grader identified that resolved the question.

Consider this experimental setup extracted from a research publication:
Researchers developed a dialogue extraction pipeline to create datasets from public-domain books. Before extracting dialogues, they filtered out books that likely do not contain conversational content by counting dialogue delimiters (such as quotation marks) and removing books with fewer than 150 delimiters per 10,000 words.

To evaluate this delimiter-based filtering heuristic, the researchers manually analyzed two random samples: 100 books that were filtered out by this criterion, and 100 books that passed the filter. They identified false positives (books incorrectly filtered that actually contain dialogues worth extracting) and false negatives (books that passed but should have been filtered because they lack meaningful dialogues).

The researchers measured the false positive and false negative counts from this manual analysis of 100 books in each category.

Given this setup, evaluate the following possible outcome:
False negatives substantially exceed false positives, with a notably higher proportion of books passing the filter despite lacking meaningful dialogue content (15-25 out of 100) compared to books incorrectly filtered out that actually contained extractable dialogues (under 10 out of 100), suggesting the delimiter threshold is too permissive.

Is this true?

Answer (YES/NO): YES